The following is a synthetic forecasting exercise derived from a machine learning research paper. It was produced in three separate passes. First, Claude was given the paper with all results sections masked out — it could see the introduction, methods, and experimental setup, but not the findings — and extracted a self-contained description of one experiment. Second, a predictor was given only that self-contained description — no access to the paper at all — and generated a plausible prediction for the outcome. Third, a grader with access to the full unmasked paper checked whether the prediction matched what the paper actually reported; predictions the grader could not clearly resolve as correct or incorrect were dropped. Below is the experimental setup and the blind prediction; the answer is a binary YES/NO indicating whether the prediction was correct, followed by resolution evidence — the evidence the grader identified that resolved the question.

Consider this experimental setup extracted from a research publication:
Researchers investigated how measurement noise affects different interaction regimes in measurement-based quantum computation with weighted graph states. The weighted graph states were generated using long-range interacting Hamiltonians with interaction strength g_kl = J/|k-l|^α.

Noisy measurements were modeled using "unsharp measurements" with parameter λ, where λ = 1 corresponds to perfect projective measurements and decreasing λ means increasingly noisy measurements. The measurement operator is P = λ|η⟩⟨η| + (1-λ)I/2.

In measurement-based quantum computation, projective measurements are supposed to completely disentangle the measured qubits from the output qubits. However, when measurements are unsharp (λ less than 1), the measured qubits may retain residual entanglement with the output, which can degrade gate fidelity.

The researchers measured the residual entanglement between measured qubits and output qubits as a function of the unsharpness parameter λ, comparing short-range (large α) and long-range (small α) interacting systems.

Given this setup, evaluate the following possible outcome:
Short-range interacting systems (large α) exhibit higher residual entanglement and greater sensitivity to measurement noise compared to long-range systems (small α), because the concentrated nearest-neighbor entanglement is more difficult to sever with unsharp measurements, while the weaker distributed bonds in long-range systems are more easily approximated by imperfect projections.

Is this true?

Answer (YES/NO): YES